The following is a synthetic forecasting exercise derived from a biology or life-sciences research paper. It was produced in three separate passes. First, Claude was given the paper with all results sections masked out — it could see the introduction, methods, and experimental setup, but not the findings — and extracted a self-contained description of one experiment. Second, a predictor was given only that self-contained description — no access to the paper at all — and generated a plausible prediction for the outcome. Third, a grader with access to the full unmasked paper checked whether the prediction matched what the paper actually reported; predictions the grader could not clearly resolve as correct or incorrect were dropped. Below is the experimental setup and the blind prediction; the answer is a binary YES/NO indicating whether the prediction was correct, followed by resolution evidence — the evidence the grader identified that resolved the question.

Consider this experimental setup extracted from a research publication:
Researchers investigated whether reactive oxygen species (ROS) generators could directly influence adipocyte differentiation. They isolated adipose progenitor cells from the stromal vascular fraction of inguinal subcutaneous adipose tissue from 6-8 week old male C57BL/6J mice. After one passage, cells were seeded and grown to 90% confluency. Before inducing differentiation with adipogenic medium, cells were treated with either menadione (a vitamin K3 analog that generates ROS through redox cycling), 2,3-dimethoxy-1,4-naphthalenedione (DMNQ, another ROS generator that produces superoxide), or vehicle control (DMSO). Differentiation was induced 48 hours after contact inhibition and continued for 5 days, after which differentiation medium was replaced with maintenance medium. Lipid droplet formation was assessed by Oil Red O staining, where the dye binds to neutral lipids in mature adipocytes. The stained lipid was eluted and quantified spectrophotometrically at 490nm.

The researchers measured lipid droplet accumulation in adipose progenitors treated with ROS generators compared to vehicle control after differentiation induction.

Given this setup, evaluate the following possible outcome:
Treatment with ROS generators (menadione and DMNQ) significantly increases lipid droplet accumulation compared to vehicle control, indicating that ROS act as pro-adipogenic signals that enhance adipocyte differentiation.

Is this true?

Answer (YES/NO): YES